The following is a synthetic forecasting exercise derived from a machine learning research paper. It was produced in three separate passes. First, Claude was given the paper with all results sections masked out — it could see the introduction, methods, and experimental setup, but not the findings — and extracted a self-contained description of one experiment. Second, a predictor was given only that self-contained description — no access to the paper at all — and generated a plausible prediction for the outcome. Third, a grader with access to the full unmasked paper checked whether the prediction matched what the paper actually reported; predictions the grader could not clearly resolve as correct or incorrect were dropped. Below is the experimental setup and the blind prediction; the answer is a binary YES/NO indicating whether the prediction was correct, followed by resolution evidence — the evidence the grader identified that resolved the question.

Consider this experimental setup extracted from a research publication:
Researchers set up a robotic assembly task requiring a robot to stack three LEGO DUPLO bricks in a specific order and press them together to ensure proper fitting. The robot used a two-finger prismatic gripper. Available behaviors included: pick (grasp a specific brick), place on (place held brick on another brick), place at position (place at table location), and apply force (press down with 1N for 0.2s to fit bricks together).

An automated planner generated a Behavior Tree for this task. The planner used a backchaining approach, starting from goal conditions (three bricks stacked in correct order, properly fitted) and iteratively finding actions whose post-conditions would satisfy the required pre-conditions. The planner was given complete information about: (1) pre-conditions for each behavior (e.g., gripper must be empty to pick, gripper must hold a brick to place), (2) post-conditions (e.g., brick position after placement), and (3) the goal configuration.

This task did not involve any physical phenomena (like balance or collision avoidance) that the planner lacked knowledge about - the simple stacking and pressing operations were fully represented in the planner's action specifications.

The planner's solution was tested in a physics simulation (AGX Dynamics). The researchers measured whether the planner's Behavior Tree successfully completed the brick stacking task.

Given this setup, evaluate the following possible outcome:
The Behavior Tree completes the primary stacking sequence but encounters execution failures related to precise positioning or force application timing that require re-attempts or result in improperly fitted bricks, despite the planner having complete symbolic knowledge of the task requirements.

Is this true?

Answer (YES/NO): NO